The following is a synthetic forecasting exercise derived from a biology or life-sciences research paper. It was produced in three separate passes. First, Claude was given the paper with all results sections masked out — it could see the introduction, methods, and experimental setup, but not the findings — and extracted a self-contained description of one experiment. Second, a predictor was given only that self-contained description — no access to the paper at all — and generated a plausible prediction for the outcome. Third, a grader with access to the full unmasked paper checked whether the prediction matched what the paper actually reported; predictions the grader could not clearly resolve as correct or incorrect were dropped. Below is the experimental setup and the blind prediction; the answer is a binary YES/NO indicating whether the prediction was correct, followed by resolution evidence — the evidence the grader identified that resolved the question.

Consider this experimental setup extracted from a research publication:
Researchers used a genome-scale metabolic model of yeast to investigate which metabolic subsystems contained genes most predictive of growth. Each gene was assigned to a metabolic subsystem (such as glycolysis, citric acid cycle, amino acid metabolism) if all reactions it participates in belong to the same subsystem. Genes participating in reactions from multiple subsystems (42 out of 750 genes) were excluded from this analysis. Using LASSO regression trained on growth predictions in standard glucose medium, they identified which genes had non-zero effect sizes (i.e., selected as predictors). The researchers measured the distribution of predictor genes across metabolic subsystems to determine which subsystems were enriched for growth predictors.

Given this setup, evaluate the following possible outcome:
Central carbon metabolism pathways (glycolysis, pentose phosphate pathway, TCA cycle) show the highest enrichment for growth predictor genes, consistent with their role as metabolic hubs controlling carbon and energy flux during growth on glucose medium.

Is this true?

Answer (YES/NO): NO